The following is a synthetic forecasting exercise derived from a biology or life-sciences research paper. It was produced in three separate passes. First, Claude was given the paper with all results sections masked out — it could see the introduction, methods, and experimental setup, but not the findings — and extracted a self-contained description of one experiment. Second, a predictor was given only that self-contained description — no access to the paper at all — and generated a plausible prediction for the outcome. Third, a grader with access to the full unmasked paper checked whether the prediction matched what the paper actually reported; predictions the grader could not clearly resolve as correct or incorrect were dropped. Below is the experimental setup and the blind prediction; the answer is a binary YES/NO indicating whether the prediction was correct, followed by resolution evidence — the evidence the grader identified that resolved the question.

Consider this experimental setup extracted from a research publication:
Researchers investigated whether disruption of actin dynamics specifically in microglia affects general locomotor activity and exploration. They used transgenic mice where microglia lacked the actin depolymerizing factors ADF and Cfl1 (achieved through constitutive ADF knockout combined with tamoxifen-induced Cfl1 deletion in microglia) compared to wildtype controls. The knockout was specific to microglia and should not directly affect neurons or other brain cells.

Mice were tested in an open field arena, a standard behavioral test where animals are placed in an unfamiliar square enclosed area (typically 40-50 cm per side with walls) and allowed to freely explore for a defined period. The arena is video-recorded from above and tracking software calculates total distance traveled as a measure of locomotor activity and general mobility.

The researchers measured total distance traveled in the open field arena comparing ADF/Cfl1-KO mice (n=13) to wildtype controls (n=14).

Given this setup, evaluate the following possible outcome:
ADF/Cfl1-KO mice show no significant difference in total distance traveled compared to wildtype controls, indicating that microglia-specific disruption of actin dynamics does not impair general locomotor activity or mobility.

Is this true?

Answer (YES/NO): YES